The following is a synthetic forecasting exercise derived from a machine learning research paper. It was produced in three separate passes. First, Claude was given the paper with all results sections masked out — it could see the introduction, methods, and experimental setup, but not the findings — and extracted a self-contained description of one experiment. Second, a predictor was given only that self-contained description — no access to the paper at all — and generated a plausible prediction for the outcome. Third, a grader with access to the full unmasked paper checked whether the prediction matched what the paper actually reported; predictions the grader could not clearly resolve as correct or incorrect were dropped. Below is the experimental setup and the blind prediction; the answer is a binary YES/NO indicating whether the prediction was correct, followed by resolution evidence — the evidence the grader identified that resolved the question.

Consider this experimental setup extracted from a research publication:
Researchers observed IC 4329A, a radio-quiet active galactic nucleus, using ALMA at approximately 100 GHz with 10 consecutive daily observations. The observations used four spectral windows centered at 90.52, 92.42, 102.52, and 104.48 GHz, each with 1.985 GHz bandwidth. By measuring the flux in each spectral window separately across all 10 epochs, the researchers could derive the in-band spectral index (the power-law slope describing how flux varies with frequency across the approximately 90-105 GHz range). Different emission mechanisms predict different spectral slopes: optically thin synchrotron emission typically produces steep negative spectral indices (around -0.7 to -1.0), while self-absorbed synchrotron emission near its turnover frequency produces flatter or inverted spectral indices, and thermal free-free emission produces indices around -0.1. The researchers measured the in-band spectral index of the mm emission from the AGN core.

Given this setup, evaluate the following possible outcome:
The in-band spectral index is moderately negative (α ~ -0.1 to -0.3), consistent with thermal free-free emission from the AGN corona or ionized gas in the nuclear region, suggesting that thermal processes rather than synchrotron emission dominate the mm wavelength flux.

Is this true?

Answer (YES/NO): NO